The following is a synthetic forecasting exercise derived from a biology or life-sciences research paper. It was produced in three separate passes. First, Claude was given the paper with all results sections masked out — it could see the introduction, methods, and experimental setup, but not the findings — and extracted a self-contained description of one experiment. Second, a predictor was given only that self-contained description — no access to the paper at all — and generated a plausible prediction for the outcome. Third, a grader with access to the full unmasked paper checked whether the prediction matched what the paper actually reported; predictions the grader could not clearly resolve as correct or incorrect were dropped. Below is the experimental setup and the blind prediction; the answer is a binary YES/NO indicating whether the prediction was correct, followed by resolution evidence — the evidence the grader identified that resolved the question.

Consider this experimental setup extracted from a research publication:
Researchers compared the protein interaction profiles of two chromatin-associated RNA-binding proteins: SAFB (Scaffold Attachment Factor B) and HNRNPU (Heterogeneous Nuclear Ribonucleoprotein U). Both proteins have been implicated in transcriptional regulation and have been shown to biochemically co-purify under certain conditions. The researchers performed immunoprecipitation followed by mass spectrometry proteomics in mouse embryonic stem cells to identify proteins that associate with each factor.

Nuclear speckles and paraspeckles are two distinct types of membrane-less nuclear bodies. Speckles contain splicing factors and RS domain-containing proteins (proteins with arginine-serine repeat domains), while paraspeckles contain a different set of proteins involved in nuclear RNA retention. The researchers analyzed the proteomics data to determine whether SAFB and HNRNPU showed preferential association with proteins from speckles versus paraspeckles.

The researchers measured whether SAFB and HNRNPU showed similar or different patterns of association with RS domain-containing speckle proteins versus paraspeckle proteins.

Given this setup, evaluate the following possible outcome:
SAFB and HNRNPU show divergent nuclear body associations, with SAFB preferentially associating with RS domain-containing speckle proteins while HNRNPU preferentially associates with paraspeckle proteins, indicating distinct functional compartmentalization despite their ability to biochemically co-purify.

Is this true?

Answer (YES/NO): YES